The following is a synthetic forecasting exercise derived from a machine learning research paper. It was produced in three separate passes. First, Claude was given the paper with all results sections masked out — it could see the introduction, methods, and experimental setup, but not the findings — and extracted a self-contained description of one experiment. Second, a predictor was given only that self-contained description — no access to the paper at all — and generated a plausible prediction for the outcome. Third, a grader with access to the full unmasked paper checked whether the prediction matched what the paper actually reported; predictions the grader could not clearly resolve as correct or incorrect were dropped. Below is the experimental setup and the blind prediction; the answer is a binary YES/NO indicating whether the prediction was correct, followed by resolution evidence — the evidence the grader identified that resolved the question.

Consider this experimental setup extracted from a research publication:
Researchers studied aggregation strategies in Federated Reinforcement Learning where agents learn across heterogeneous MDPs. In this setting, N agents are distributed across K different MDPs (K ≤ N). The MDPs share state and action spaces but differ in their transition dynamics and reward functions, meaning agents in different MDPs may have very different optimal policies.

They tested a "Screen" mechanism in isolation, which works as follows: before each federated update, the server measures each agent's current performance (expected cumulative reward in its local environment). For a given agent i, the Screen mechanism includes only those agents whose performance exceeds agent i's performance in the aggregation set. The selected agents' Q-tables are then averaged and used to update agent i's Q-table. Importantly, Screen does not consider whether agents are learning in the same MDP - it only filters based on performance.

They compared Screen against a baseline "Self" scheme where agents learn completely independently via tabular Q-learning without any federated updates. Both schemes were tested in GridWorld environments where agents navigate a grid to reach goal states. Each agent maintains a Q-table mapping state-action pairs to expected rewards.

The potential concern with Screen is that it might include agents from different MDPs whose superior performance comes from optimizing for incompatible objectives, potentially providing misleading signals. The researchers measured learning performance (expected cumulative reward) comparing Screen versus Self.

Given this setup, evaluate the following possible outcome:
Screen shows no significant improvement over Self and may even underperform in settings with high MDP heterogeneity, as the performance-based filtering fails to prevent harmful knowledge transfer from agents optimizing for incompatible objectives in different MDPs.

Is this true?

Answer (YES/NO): NO